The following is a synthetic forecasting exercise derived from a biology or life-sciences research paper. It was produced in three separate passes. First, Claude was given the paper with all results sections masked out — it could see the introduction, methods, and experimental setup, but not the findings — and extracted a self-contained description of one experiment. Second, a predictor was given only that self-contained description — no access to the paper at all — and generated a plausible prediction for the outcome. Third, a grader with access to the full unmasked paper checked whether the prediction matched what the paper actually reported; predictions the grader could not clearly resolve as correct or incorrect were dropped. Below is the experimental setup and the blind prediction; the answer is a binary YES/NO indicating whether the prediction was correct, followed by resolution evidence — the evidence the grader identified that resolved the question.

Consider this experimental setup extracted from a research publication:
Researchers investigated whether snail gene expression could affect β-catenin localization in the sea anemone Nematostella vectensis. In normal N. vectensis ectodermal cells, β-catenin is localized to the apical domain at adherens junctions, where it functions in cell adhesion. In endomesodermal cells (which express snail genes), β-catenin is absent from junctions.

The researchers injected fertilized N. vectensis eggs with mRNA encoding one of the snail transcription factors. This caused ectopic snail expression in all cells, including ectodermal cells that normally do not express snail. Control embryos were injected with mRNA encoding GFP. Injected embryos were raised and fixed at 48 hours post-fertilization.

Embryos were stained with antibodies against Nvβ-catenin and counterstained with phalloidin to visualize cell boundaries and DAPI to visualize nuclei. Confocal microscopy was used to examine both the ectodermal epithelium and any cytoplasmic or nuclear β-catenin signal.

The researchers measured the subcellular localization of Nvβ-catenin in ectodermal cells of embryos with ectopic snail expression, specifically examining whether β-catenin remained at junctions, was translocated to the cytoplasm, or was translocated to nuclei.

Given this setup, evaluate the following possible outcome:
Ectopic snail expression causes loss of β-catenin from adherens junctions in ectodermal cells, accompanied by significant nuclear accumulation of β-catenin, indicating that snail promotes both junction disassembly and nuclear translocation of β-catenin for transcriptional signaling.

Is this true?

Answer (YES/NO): NO